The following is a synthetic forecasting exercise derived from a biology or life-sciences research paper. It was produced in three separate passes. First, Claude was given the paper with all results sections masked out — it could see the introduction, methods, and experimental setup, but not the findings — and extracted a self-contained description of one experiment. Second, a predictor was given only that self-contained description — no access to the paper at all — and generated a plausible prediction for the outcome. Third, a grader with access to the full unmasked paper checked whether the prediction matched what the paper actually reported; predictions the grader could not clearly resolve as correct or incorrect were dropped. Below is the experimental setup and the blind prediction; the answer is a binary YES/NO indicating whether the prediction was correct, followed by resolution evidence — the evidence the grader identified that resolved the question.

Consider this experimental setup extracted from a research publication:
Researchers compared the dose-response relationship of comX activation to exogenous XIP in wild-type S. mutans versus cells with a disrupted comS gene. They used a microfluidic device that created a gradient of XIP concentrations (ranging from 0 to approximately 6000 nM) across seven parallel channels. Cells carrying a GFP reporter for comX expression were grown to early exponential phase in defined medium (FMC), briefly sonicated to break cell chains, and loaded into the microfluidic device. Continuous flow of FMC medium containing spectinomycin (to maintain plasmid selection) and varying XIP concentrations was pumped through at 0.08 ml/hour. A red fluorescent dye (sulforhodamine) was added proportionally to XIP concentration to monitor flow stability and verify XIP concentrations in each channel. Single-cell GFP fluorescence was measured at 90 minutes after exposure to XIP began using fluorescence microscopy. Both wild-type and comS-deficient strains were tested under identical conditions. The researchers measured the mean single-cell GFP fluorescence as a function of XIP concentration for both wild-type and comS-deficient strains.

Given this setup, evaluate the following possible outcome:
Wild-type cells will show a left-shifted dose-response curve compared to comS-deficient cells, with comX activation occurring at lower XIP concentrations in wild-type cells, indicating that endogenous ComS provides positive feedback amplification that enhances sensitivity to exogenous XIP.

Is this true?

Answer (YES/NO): YES